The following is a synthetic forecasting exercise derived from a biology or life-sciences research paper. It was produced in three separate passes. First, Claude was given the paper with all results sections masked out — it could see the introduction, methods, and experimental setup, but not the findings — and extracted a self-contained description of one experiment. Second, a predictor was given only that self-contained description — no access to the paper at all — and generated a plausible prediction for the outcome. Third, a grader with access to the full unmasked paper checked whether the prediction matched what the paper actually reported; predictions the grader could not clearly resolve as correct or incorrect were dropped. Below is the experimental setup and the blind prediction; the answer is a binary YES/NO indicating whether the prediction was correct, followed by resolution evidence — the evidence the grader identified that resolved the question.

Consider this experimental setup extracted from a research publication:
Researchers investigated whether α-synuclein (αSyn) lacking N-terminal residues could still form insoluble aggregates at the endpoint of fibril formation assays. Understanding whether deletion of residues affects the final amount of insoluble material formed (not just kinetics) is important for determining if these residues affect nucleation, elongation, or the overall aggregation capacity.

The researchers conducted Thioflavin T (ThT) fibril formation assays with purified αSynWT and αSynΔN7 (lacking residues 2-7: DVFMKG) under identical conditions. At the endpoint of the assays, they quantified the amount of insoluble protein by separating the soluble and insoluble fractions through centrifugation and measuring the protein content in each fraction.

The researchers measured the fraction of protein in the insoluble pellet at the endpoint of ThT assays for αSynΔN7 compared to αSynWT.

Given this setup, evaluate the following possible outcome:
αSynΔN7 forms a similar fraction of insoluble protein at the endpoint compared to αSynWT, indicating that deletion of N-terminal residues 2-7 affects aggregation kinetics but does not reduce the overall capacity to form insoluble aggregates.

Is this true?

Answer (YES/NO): YES